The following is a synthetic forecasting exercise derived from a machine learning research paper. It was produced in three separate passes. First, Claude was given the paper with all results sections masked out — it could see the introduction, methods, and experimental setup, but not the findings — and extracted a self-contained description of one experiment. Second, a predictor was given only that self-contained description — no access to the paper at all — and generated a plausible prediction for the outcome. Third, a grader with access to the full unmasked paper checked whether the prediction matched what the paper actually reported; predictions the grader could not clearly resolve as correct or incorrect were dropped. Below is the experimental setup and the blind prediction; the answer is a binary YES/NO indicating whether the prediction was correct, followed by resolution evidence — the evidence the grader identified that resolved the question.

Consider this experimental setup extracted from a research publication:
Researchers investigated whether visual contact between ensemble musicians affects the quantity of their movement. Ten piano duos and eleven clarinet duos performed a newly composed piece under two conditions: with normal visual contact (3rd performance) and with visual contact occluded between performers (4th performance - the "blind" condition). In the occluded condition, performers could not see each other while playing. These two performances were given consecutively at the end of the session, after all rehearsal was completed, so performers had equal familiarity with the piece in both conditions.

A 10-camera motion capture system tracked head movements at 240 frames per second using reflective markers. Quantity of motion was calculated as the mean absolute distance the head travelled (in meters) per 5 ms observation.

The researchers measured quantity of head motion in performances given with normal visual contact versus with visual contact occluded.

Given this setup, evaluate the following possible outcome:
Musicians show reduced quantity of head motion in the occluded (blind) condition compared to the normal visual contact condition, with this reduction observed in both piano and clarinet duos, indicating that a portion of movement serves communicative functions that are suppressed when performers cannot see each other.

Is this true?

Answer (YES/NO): NO